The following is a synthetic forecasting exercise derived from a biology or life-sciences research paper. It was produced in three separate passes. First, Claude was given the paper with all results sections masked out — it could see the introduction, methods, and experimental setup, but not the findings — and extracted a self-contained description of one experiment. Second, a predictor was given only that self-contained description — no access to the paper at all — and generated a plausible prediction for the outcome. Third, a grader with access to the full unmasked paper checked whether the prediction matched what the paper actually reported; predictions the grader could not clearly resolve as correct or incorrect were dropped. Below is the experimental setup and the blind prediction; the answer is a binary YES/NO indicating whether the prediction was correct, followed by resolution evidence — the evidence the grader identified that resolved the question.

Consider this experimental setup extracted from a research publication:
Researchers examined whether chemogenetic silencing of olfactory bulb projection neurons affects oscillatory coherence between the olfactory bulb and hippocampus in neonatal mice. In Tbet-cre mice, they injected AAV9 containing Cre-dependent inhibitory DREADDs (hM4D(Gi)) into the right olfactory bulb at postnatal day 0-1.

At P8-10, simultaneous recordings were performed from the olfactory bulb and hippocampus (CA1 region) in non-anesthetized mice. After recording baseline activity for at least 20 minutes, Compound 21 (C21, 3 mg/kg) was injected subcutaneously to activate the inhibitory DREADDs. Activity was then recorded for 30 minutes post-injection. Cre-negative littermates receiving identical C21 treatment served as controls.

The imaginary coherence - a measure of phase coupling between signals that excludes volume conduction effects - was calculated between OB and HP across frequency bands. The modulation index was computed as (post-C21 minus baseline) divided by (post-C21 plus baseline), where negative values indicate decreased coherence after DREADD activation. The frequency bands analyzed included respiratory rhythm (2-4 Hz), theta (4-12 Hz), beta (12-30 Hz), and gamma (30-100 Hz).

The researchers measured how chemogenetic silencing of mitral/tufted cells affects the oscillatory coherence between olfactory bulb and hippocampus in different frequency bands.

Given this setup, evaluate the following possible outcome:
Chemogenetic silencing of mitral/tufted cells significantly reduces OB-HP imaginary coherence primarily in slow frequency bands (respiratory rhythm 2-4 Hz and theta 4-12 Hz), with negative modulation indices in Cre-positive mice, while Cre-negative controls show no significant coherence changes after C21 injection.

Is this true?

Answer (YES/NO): NO